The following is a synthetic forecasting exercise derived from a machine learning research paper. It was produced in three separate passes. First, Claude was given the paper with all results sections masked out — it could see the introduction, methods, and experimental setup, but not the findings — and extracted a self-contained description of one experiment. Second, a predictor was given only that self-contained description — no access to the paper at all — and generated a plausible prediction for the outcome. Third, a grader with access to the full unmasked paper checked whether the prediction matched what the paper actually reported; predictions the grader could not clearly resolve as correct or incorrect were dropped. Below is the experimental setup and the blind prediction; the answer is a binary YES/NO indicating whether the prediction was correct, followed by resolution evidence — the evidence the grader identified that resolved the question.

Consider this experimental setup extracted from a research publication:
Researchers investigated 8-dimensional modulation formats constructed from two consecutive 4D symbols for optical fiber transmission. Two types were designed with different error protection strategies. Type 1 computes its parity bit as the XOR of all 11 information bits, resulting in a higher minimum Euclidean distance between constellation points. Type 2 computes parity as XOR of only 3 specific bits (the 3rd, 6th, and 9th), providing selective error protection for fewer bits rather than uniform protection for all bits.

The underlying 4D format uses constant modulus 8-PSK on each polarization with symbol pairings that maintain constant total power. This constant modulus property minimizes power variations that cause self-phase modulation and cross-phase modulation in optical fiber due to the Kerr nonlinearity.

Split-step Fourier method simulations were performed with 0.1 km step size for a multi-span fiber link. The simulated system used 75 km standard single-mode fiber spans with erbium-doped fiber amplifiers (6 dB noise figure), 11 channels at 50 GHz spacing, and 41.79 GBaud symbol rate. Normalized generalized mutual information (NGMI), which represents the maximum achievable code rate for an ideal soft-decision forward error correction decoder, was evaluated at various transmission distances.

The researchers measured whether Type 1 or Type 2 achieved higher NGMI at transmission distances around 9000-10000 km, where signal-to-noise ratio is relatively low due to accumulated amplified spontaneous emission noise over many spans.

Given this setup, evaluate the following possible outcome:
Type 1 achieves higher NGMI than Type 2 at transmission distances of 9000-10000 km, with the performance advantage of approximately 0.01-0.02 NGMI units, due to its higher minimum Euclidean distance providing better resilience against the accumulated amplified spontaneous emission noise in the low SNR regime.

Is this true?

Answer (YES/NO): NO